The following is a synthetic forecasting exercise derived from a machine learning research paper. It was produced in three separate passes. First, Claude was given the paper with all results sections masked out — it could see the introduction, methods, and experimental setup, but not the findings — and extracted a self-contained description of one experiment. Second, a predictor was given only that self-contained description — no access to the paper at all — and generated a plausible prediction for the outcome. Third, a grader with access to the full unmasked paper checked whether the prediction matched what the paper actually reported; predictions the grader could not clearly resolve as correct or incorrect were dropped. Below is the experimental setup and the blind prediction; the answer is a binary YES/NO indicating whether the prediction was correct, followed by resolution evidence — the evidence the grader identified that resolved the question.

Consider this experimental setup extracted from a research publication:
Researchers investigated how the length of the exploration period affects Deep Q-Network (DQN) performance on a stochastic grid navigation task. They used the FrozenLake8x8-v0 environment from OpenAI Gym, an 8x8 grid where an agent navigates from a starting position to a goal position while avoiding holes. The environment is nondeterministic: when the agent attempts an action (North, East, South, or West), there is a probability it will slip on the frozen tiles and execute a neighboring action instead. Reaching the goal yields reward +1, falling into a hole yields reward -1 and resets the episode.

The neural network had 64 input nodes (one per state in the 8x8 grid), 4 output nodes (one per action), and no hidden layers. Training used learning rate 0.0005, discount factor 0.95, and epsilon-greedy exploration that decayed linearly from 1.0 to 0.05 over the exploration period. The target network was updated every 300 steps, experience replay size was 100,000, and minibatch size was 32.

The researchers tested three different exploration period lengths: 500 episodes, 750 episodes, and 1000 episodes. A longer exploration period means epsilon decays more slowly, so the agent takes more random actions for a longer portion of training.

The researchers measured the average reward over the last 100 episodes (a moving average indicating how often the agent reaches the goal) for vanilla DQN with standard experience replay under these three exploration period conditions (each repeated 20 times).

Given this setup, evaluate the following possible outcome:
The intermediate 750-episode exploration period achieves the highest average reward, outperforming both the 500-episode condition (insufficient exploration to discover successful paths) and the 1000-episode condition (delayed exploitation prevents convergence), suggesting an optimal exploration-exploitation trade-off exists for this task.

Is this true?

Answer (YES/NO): NO